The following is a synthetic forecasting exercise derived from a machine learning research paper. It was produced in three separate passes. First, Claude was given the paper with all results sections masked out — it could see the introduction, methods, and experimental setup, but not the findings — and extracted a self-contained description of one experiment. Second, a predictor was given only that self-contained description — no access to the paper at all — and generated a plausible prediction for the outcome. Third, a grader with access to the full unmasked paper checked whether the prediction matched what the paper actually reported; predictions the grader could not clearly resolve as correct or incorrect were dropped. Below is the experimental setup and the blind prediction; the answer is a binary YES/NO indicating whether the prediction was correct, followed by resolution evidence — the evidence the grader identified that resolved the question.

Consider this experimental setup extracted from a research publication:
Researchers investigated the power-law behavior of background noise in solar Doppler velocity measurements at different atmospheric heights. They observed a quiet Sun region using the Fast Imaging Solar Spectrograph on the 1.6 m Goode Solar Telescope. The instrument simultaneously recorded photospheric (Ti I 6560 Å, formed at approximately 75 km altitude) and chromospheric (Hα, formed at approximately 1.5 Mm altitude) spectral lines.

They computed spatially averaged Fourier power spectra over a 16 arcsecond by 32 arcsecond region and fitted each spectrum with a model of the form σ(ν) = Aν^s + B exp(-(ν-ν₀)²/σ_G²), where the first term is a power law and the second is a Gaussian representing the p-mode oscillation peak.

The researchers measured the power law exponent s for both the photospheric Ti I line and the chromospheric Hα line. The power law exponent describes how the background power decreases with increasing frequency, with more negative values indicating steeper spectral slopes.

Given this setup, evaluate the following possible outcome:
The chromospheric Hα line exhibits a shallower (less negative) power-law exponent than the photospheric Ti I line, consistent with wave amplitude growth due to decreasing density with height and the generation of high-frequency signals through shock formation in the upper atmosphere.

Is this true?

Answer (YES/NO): YES